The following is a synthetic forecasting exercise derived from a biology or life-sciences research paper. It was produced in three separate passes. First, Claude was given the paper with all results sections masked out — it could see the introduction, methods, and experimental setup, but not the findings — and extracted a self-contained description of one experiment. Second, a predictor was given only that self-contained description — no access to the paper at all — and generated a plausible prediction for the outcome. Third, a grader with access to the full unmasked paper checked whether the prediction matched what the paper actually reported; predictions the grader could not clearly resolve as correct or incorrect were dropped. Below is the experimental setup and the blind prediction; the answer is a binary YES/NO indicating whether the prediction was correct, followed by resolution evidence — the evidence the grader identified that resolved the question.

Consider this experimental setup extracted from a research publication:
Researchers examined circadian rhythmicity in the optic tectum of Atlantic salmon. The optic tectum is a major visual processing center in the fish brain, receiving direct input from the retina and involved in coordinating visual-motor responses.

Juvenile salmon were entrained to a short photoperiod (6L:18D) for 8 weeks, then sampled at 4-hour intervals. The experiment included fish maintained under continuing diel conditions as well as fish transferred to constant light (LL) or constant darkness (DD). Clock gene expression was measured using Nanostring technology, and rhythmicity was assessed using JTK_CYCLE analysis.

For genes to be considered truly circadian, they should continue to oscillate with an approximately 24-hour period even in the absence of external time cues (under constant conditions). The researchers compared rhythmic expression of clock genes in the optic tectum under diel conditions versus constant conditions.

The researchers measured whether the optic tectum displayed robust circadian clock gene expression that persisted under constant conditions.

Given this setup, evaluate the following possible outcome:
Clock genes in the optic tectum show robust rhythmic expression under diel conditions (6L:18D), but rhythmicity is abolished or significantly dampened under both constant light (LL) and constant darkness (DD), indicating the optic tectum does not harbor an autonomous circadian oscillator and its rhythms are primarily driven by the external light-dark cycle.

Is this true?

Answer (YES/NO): NO